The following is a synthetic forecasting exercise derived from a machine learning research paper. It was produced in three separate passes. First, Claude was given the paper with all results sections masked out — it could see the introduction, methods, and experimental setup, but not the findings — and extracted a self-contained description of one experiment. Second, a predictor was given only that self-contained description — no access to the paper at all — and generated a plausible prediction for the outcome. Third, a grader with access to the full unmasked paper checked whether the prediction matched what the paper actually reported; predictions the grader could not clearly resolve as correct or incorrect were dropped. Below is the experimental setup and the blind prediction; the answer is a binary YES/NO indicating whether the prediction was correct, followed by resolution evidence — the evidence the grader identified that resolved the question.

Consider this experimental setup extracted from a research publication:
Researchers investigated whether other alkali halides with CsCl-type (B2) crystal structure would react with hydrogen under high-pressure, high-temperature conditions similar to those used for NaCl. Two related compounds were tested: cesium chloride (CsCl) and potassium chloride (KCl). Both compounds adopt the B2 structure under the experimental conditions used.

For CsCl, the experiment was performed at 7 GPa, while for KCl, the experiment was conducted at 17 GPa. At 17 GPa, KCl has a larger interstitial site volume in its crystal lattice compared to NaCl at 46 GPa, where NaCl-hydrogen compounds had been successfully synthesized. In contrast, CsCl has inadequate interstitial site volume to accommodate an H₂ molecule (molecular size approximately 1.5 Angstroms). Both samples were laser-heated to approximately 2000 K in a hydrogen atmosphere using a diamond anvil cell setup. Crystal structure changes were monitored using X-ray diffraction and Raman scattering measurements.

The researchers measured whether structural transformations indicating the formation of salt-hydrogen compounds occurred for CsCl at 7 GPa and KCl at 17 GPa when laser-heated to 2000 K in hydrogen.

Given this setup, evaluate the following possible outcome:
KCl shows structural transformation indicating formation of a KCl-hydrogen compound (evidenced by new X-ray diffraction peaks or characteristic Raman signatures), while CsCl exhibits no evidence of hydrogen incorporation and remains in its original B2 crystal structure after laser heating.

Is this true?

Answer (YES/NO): NO